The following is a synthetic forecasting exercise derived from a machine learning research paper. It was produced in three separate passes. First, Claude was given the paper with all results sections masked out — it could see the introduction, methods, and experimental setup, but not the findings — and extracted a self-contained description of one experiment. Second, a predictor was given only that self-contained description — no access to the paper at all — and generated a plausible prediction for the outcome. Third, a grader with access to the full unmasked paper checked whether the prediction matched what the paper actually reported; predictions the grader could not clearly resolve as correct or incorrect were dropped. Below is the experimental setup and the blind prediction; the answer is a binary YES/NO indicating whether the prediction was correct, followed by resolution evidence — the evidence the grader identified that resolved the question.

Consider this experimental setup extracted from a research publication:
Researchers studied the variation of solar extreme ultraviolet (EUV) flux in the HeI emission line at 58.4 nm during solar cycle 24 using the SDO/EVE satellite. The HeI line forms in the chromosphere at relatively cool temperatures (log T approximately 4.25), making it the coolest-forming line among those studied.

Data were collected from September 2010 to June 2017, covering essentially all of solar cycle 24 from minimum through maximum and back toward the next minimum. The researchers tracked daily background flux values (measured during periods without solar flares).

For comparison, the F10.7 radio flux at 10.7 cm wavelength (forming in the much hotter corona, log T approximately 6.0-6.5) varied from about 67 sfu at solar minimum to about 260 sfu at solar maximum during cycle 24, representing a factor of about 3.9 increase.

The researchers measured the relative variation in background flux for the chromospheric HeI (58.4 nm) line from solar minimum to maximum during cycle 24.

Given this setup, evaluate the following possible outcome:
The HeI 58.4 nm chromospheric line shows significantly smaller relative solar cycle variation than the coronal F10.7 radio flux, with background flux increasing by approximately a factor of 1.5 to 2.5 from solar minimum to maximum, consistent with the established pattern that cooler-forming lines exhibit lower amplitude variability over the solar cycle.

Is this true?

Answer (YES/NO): YES